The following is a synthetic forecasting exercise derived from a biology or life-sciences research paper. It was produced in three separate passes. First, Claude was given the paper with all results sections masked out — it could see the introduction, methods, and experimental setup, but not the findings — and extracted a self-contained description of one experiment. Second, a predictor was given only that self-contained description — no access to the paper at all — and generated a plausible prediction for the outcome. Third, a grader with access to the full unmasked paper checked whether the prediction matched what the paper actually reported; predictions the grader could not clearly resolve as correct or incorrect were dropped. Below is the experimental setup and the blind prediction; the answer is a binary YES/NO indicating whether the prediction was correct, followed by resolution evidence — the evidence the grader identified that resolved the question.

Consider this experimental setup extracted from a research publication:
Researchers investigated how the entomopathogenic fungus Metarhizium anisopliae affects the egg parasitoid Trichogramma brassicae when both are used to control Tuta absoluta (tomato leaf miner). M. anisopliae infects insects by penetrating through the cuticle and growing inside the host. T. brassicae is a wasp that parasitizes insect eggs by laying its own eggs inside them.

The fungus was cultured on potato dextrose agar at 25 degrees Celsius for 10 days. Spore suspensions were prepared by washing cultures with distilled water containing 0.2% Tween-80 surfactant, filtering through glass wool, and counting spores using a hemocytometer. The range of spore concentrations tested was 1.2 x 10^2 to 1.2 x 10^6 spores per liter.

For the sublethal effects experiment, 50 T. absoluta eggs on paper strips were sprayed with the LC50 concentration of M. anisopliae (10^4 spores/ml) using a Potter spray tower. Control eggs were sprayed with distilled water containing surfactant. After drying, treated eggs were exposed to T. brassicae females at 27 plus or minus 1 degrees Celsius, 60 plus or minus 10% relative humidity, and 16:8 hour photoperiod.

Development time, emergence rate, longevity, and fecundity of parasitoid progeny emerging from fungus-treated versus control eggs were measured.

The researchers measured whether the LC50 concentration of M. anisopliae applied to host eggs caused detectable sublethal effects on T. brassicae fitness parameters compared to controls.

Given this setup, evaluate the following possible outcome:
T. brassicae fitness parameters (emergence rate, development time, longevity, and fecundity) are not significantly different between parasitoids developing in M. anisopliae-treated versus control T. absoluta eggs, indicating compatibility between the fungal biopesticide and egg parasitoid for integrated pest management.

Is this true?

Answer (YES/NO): NO